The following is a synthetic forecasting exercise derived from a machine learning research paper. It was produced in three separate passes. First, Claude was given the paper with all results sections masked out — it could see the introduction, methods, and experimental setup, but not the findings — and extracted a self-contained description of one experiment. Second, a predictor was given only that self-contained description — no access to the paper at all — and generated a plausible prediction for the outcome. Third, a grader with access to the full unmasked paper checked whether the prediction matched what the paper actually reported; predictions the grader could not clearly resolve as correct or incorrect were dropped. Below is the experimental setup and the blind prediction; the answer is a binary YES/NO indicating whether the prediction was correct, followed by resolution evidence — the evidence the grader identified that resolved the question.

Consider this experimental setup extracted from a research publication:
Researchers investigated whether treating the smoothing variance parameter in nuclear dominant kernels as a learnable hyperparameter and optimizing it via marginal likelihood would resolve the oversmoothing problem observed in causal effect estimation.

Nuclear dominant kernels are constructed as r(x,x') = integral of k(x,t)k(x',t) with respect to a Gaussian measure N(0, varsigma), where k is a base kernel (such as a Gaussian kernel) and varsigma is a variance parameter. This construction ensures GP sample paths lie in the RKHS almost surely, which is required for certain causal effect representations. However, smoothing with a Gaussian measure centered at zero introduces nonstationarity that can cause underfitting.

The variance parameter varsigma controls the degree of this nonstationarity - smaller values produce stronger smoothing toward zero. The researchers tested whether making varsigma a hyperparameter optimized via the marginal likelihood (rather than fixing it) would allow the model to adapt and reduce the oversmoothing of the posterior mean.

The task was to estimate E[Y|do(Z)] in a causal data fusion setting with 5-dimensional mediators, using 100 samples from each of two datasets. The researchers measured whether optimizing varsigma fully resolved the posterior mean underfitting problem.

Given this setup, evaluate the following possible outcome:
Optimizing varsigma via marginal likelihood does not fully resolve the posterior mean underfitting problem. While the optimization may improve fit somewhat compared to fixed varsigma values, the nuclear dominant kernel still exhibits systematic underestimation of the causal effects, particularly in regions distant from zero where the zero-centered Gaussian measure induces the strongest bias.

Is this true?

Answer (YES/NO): YES